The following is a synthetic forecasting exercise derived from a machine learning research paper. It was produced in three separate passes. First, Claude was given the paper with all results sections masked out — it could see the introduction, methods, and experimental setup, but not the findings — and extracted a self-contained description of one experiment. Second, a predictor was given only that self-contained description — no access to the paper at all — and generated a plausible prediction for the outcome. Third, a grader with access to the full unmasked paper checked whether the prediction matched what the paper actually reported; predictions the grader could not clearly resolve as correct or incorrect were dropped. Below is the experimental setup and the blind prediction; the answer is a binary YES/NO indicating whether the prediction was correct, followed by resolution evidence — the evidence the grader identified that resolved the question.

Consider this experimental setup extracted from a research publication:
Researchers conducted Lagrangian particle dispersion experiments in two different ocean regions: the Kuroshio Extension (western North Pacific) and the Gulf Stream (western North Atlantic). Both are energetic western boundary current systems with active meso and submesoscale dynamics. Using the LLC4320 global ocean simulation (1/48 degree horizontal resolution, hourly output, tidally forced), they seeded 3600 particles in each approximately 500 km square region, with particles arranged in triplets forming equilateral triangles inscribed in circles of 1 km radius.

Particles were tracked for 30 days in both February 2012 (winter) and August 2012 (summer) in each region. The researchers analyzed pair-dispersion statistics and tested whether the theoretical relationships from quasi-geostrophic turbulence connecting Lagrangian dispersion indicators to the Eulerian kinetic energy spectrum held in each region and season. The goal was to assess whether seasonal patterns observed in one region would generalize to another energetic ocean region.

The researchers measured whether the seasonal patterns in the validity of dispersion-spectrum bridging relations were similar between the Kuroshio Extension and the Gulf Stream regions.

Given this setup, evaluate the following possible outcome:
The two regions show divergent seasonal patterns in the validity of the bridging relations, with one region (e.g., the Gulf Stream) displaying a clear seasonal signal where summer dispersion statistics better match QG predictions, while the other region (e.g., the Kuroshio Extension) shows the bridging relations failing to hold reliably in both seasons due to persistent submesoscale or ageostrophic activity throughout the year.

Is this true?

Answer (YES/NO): NO